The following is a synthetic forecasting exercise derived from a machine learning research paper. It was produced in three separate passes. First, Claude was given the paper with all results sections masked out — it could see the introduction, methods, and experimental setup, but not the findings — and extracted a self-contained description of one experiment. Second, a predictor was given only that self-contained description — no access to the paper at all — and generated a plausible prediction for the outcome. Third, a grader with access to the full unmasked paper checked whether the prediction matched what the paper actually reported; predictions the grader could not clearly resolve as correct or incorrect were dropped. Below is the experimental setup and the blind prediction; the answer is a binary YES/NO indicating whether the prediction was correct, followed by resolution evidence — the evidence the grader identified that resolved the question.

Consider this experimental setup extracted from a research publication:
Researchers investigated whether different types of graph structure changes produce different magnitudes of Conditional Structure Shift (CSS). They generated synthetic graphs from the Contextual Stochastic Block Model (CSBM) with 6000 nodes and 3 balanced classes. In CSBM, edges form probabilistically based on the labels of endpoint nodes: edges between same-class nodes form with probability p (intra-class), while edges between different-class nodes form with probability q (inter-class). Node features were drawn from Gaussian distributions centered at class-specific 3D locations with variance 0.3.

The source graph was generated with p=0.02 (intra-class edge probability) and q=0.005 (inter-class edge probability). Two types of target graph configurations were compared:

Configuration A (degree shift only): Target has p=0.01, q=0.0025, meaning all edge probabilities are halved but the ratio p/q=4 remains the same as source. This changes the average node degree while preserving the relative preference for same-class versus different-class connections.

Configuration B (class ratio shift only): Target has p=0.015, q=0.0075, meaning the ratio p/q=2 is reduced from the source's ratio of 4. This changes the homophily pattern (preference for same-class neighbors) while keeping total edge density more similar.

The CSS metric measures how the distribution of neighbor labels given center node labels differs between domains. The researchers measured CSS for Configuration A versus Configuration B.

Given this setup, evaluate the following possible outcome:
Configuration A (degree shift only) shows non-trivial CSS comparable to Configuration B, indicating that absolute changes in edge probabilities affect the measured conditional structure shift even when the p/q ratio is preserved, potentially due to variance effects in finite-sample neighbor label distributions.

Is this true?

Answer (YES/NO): NO